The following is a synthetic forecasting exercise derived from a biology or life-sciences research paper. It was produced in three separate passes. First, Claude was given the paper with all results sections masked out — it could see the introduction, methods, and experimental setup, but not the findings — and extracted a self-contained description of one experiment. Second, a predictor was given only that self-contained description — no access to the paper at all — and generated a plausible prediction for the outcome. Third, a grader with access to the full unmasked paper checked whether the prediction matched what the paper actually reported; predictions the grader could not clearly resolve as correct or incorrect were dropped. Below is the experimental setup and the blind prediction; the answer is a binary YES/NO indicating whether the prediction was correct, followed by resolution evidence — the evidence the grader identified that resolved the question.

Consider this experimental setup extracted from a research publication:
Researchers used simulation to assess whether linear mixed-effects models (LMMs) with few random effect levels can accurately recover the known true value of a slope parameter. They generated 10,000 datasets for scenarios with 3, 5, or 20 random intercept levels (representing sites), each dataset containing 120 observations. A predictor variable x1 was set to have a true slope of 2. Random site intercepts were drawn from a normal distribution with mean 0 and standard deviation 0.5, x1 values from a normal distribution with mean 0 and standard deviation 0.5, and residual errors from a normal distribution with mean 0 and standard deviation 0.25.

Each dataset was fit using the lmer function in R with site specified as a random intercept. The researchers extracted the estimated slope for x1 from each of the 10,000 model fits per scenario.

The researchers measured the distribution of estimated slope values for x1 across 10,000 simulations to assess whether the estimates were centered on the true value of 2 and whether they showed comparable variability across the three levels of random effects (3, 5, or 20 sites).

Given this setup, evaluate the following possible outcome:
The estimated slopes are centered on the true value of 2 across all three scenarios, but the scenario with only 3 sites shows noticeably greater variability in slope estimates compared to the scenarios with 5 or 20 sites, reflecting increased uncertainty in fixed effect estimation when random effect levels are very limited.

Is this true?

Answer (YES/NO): NO